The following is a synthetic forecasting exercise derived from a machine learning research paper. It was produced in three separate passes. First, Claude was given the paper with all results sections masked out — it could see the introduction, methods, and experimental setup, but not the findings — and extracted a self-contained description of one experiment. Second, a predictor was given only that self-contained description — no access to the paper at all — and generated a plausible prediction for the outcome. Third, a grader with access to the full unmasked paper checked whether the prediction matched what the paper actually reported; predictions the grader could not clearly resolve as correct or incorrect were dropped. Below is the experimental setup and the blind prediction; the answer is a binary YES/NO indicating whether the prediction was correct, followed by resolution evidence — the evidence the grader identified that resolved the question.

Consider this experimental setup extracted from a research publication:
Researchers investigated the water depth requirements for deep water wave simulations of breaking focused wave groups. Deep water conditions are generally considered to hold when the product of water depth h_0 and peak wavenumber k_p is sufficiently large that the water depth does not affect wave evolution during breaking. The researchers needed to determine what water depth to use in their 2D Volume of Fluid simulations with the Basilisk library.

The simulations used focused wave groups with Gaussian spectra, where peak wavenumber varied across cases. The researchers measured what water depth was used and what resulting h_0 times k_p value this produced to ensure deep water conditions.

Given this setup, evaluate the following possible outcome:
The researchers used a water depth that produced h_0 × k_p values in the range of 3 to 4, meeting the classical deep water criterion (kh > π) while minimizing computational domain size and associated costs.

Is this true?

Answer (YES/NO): NO